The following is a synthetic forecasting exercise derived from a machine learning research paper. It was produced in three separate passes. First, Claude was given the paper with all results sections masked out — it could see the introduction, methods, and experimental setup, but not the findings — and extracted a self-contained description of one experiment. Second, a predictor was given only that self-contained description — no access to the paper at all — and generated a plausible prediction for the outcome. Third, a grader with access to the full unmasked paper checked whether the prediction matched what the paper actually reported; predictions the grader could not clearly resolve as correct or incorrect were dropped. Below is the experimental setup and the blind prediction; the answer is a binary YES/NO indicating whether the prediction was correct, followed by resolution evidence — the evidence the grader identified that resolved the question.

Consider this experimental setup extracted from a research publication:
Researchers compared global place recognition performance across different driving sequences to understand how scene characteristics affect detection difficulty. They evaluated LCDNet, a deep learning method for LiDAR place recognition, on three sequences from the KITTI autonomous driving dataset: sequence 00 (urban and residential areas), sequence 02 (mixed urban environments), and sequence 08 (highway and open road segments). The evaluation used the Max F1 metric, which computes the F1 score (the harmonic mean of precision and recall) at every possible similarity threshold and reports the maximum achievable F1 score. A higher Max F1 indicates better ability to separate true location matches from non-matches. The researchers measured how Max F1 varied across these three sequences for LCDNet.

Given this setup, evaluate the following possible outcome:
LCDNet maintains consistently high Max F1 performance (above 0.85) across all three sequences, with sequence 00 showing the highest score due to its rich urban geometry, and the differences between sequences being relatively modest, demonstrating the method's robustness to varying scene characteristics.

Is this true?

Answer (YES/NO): NO